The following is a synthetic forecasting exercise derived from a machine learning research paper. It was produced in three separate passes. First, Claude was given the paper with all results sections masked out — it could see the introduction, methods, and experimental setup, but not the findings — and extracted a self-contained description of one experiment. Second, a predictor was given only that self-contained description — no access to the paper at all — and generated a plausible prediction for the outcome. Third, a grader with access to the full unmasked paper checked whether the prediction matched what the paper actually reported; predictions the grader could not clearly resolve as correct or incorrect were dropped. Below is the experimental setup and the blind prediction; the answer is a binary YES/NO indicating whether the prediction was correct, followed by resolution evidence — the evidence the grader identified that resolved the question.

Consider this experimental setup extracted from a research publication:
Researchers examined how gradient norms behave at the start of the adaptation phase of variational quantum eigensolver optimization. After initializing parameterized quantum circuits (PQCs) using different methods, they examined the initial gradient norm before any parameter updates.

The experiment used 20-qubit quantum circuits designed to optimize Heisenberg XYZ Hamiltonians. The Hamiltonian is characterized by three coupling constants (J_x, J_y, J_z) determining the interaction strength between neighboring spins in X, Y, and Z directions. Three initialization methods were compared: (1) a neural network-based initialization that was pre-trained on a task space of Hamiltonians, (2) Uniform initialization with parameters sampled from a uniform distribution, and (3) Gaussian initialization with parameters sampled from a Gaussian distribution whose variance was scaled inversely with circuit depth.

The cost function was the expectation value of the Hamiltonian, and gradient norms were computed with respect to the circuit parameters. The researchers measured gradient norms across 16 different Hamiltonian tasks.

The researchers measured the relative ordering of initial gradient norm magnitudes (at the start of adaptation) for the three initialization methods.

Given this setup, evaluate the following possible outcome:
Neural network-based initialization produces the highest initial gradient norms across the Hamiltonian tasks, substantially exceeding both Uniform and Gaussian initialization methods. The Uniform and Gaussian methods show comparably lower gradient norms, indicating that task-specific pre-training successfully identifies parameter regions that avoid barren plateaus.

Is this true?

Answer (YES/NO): NO